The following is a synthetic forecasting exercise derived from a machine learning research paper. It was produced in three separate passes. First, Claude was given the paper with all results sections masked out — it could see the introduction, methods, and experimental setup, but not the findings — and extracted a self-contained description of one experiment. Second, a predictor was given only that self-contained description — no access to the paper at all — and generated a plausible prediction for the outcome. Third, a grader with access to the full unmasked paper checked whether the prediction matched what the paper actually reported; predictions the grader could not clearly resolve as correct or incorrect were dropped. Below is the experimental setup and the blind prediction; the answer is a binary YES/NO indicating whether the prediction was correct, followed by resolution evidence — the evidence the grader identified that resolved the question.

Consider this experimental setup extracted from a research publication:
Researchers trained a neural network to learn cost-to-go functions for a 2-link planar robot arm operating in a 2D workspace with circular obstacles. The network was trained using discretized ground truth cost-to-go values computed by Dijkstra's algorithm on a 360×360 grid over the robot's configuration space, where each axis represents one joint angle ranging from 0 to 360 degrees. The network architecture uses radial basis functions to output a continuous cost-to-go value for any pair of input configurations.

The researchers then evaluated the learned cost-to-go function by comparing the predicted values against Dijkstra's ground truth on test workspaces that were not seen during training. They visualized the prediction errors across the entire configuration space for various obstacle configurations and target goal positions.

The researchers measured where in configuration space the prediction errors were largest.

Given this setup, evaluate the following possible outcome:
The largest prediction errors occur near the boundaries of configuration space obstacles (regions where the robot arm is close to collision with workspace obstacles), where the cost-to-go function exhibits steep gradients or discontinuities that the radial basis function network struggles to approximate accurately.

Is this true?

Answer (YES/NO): YES